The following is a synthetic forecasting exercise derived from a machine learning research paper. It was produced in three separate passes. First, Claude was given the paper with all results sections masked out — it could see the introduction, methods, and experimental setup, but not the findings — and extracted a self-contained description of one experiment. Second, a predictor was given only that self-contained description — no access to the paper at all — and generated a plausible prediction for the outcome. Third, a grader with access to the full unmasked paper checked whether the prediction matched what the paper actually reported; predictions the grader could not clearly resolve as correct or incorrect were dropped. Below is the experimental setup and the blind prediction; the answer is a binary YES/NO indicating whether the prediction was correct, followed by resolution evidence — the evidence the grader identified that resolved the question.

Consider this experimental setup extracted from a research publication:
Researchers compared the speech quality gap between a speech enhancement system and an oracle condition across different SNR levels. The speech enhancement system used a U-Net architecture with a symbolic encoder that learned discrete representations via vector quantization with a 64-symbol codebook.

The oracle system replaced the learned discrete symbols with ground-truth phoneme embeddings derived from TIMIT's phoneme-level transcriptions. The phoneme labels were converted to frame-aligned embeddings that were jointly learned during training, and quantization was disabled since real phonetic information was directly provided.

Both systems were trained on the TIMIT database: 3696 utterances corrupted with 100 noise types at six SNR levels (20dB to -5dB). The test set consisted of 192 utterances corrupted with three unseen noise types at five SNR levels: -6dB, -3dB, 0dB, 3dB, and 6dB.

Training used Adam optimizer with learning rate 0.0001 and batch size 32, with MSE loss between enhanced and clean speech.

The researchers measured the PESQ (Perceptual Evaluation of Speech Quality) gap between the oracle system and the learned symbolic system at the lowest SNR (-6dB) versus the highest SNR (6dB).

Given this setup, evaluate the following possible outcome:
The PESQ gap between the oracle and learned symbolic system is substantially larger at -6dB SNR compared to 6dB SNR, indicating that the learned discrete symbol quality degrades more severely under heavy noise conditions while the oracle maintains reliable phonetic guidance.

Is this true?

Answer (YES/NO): YES